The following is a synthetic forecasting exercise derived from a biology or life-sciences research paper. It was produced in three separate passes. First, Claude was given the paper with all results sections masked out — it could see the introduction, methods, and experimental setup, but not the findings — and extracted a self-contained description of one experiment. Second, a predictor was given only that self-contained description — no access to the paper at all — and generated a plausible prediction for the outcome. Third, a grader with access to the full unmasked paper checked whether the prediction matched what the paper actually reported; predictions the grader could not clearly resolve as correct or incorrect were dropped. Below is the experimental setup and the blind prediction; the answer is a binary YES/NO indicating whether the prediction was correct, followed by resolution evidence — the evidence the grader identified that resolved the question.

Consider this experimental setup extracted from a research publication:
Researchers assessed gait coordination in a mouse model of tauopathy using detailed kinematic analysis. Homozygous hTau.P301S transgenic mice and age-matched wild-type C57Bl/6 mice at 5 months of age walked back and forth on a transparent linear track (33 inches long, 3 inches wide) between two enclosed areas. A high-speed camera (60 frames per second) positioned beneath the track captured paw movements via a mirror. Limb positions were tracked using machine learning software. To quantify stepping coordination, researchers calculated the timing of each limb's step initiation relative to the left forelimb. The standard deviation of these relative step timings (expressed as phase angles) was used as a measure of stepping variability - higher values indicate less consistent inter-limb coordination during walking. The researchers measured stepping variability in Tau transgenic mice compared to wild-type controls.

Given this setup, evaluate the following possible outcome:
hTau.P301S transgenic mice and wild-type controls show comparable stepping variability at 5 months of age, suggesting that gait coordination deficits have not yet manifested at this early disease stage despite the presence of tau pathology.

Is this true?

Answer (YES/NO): NO